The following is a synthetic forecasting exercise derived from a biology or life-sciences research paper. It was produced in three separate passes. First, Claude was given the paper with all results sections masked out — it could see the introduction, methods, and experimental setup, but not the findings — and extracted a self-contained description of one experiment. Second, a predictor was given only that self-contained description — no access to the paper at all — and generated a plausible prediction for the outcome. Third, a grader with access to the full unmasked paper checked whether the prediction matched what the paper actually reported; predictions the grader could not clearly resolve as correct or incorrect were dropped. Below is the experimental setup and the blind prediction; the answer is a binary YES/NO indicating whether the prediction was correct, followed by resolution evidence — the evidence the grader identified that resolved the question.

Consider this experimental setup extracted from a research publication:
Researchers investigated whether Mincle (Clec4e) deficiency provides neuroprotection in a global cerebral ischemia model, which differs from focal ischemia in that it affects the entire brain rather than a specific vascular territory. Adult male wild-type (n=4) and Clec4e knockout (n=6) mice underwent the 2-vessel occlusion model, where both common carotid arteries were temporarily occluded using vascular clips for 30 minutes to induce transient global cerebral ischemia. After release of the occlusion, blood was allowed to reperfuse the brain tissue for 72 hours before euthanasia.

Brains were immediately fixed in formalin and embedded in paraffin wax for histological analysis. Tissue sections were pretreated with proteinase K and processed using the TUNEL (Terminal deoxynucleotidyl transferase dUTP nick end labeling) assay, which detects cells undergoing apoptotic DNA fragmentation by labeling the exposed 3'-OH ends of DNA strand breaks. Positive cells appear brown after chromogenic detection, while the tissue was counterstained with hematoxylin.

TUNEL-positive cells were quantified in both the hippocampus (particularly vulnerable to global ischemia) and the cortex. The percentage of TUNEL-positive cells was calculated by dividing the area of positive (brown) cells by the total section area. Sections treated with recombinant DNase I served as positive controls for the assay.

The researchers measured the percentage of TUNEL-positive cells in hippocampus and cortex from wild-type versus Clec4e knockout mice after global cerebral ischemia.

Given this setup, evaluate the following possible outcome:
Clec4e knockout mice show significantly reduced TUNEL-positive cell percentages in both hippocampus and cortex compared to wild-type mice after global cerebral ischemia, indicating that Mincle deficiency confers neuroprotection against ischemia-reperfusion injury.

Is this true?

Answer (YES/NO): YES